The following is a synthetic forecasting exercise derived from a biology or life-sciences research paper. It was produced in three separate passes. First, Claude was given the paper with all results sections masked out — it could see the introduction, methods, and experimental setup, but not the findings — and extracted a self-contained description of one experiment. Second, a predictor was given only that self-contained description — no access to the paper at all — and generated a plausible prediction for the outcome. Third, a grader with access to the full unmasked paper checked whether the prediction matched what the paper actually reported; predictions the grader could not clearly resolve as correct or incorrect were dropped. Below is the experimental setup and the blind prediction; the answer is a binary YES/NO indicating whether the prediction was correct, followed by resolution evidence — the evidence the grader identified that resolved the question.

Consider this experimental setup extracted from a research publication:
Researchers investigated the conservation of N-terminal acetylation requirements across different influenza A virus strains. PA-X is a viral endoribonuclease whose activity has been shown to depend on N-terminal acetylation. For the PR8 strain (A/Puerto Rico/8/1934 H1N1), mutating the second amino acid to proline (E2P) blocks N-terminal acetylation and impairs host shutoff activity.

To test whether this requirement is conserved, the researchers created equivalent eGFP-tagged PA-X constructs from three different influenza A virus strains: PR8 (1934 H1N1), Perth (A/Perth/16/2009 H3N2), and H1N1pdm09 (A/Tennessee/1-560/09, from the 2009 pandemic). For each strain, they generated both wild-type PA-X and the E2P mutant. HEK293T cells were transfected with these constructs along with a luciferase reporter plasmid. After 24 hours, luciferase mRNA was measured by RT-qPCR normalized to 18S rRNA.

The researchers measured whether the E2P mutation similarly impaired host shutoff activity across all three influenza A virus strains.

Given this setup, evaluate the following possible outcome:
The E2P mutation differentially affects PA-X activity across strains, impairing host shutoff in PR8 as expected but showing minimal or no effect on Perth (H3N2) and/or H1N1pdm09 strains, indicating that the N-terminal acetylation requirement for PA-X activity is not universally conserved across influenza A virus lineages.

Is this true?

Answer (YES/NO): NO